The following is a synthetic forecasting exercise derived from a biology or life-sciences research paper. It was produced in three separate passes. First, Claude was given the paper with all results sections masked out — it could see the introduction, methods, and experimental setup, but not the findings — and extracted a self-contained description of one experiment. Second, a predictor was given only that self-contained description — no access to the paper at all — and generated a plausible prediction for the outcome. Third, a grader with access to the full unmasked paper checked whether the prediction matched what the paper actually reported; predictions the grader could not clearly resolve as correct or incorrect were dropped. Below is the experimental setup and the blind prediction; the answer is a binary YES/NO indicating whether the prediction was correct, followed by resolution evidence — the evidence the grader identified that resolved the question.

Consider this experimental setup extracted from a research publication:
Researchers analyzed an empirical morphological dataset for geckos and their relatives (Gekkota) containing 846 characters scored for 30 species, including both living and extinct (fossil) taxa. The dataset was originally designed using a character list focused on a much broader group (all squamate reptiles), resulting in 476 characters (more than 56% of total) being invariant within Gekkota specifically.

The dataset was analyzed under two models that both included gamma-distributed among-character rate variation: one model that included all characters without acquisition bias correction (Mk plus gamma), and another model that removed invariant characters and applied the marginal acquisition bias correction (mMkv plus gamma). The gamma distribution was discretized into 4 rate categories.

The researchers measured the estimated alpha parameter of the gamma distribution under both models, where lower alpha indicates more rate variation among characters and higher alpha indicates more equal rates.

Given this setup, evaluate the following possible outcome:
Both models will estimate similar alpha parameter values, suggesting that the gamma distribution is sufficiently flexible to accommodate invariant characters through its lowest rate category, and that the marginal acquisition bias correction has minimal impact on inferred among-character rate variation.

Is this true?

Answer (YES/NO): NO